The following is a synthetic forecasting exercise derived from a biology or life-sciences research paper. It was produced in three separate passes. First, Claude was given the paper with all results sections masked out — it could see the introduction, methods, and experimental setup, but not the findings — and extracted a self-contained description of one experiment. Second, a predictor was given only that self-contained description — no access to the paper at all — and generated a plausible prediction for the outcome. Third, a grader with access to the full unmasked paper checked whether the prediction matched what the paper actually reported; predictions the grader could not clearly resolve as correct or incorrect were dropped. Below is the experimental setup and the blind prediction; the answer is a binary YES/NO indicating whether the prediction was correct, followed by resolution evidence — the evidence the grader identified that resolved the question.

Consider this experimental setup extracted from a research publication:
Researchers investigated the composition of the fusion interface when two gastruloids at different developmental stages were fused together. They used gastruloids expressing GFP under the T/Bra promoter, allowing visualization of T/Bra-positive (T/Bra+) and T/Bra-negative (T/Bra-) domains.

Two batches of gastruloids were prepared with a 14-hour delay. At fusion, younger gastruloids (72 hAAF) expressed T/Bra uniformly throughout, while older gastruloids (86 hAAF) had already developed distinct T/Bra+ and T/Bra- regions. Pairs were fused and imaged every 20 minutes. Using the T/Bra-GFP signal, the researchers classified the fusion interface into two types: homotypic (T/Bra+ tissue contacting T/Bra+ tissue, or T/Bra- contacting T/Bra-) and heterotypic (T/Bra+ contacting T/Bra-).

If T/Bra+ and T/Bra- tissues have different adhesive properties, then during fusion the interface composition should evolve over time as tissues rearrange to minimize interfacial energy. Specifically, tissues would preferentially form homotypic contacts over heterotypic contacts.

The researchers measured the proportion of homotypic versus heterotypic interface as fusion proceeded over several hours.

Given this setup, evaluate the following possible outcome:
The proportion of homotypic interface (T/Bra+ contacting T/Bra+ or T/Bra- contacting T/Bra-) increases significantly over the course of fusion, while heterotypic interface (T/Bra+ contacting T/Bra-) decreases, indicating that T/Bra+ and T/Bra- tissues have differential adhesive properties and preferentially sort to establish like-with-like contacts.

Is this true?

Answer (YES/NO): NO